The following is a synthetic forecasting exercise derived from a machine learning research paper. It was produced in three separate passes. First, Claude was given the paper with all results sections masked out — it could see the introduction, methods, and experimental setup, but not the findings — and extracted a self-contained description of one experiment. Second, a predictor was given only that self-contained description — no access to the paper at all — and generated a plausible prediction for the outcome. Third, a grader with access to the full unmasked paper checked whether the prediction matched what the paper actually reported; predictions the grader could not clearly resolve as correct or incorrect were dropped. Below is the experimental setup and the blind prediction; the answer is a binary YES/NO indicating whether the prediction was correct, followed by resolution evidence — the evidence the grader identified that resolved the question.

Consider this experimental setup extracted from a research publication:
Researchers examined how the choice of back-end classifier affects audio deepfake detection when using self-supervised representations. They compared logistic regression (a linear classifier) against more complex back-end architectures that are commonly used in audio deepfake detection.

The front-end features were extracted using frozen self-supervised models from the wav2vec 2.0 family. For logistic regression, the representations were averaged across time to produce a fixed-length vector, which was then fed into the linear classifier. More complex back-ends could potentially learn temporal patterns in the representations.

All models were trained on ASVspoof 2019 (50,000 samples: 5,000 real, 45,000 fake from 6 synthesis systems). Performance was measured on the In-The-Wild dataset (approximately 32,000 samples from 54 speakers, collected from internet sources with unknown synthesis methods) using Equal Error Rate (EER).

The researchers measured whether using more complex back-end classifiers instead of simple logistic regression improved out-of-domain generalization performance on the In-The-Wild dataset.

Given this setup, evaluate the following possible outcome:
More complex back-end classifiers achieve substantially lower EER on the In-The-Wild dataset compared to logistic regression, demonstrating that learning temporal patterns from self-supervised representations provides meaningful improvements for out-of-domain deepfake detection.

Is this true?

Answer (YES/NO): NO